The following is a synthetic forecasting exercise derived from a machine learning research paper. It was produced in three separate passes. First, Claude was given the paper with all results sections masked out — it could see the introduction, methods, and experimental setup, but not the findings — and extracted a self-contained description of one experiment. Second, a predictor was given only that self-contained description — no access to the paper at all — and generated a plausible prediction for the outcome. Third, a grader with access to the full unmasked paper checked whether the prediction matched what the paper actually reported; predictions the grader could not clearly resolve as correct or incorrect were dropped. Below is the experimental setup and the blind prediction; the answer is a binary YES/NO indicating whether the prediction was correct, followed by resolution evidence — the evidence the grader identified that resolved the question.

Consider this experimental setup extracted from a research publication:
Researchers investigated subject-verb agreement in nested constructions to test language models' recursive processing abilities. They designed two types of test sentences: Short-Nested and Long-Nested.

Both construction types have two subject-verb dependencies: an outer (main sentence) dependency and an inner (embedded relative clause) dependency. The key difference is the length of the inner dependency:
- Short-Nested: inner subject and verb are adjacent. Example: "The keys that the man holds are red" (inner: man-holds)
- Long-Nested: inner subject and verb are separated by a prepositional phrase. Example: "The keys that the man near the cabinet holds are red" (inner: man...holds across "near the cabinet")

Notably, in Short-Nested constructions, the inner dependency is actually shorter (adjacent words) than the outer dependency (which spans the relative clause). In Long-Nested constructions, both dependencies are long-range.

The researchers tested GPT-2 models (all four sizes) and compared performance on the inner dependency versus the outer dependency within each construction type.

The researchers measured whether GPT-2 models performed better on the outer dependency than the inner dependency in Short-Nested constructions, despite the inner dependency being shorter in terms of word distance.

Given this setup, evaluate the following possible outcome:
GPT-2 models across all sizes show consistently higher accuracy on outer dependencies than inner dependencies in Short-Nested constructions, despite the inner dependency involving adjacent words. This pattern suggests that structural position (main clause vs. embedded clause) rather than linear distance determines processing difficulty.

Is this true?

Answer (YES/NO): NO